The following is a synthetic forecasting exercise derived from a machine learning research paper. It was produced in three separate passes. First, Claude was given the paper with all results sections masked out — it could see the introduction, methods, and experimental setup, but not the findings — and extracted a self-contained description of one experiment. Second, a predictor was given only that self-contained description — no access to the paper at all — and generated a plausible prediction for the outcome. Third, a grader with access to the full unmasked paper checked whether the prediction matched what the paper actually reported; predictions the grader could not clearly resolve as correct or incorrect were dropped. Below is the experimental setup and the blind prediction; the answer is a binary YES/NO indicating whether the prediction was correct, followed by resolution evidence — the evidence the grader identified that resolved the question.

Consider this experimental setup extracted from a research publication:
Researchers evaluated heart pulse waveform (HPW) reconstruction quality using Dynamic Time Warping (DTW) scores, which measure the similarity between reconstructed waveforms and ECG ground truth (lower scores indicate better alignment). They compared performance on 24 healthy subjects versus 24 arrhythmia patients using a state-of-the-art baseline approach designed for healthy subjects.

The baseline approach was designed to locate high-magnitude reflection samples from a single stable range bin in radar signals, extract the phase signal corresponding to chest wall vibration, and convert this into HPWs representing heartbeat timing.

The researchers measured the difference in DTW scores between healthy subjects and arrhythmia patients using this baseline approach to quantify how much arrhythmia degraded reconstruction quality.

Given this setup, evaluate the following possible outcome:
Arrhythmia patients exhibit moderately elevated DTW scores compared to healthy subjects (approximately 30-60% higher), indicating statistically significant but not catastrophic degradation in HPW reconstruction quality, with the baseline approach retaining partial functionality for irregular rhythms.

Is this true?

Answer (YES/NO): YES